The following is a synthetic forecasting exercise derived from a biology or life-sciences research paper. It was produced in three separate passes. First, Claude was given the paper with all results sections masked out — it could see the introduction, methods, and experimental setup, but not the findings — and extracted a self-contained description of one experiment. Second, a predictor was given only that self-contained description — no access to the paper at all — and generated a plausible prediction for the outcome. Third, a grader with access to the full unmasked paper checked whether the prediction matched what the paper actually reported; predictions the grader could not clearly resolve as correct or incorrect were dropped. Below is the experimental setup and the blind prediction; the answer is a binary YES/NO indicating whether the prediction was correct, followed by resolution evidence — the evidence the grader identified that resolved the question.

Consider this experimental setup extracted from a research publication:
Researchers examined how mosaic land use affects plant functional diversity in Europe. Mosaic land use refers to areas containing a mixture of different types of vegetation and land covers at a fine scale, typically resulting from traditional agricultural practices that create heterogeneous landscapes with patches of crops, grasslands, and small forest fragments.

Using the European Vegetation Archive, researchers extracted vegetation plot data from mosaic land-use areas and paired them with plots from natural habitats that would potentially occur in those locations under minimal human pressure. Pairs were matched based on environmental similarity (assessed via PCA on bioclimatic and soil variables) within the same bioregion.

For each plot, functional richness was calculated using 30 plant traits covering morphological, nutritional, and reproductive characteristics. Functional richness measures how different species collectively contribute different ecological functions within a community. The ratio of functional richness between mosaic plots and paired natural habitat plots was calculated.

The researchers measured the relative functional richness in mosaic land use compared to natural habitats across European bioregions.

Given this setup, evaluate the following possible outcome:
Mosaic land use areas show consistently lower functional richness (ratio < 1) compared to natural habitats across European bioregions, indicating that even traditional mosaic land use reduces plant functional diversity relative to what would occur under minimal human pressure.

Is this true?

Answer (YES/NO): NO